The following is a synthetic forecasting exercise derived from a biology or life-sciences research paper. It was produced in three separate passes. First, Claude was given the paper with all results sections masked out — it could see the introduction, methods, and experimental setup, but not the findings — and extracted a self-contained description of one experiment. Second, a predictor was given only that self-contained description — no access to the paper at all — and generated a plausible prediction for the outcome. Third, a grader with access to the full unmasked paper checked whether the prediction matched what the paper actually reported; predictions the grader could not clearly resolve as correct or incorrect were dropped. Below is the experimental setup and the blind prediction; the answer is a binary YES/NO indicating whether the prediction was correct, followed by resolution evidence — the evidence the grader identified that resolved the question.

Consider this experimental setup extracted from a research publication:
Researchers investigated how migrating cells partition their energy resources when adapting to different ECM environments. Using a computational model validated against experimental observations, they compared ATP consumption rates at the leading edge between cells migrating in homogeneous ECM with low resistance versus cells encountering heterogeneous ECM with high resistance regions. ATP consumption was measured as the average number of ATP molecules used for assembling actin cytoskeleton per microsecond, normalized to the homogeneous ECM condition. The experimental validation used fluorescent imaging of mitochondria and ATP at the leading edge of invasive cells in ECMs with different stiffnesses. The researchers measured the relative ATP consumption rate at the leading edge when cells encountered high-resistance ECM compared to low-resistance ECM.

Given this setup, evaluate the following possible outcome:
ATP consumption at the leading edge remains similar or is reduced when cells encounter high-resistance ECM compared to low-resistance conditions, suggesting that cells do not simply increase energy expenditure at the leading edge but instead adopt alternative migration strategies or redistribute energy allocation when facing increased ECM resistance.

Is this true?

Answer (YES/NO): NO